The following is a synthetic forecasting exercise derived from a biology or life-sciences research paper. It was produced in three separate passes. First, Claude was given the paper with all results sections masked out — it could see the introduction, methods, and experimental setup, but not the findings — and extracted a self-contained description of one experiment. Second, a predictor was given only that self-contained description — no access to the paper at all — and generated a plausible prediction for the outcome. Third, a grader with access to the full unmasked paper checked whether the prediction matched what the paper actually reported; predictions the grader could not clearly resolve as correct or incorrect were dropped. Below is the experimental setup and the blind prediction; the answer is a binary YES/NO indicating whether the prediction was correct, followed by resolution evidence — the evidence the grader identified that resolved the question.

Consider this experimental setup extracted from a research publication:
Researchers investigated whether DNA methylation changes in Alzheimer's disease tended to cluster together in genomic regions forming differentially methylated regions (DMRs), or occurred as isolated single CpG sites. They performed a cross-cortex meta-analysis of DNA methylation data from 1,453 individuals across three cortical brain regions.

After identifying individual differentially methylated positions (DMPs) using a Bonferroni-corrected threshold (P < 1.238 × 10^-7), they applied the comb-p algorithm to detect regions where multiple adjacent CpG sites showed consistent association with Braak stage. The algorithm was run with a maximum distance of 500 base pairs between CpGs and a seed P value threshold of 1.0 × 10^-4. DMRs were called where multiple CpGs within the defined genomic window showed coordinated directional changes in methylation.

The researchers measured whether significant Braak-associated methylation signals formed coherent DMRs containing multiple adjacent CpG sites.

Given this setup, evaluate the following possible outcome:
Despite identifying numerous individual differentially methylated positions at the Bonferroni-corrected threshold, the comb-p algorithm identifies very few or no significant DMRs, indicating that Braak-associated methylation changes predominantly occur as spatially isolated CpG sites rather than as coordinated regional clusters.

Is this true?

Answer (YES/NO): NO